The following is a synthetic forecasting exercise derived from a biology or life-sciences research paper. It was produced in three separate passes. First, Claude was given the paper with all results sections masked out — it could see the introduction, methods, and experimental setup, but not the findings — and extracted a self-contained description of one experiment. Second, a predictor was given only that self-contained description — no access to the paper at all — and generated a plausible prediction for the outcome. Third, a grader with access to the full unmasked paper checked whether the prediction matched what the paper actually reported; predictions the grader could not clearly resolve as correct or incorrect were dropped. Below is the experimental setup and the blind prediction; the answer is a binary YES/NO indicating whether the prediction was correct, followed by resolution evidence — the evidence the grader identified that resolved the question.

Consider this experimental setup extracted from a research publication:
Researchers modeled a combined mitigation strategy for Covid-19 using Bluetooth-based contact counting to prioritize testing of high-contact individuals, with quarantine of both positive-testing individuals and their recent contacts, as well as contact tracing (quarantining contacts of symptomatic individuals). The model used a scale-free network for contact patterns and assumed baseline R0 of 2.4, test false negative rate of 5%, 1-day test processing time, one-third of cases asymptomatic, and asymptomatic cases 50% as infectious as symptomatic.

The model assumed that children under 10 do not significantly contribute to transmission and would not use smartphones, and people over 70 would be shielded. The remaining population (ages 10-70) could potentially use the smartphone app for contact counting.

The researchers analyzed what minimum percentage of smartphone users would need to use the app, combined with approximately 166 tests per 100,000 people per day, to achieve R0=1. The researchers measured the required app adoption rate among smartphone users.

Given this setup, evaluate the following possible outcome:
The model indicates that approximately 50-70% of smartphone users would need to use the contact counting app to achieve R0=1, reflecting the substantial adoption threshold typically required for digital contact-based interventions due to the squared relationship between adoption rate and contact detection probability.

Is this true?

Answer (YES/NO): NO